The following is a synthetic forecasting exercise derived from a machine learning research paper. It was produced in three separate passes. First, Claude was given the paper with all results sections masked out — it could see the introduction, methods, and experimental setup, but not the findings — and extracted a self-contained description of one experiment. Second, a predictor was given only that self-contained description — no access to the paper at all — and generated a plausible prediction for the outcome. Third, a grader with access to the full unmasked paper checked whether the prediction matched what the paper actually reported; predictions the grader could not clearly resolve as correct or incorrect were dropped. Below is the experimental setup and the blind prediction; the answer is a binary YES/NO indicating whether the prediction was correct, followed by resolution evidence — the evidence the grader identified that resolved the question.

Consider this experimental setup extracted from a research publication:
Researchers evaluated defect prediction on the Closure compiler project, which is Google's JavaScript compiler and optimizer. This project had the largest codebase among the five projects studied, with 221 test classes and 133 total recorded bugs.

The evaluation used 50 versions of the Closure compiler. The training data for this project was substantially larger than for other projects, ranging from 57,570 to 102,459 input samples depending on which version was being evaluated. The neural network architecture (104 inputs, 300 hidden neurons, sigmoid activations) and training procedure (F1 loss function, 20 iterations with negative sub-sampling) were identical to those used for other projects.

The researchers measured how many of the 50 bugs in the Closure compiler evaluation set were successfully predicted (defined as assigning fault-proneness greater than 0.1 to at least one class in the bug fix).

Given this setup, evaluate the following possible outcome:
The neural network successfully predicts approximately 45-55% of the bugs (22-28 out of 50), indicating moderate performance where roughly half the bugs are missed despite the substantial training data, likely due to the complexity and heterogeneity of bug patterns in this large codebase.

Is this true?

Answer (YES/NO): YES